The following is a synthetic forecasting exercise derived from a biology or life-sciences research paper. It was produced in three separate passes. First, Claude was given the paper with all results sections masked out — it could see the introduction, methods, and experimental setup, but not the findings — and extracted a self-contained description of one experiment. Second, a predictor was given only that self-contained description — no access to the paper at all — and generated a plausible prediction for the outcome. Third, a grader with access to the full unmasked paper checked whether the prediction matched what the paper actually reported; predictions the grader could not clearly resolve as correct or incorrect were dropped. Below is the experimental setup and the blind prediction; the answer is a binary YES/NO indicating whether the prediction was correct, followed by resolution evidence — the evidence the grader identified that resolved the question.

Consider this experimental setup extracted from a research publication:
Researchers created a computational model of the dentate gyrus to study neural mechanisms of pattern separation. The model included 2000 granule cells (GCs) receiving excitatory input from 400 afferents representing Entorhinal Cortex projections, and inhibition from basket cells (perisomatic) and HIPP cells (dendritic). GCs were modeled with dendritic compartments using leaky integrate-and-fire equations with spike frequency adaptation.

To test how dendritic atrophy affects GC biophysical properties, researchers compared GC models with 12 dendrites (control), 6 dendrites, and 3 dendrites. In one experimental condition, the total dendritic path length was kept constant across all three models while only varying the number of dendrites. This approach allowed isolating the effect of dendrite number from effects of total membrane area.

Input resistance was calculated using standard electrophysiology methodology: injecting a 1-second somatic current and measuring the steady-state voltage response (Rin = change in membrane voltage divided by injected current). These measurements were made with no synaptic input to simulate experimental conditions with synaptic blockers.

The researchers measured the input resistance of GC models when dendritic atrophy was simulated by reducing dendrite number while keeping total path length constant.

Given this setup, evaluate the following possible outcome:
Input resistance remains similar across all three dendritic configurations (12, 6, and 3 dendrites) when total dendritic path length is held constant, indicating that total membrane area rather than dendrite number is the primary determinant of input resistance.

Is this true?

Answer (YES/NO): NO